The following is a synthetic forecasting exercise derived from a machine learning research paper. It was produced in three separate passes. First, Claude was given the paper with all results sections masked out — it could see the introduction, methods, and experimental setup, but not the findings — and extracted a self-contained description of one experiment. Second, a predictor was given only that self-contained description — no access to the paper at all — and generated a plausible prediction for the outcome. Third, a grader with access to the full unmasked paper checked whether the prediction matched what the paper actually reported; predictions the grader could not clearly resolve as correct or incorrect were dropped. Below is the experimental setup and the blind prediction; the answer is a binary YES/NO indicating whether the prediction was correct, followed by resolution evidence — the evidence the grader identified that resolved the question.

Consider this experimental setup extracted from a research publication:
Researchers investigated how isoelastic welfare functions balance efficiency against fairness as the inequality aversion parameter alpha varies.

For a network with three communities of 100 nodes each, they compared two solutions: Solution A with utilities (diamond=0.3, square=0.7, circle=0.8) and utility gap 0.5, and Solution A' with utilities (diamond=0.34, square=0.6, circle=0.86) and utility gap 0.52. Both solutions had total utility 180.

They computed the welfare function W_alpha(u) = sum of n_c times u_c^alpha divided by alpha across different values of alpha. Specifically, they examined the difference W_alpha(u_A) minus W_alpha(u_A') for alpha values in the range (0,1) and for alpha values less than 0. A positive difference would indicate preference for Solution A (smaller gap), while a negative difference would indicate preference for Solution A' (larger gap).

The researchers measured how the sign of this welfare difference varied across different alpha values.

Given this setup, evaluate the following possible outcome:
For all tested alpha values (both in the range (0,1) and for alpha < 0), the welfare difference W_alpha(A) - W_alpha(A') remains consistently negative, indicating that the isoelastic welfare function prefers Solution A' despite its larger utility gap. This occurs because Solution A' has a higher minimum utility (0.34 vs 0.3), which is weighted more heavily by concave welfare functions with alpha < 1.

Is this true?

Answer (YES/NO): YES